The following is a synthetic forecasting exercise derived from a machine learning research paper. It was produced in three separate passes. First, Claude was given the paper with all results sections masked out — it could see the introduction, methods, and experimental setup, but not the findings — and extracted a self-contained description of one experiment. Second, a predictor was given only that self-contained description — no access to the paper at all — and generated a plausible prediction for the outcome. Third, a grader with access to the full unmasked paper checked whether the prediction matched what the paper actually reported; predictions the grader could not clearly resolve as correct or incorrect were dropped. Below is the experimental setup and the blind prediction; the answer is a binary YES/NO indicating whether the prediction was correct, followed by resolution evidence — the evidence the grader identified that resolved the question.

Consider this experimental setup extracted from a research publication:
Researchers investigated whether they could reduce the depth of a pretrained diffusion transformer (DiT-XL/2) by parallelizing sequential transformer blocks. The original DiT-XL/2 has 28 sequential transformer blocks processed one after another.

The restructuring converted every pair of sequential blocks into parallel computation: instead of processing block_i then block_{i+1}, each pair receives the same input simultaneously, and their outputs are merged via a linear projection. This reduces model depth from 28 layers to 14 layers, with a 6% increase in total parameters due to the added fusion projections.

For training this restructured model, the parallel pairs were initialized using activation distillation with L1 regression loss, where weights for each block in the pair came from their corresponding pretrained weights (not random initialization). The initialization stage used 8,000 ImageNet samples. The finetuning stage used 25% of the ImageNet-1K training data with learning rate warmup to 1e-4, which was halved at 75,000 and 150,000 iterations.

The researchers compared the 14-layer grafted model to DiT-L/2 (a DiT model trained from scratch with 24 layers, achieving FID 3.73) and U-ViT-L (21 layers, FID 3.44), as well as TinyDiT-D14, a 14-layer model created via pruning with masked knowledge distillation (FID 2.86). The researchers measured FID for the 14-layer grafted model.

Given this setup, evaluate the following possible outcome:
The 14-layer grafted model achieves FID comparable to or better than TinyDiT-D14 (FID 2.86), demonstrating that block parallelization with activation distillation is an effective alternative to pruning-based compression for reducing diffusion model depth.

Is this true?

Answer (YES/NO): YES